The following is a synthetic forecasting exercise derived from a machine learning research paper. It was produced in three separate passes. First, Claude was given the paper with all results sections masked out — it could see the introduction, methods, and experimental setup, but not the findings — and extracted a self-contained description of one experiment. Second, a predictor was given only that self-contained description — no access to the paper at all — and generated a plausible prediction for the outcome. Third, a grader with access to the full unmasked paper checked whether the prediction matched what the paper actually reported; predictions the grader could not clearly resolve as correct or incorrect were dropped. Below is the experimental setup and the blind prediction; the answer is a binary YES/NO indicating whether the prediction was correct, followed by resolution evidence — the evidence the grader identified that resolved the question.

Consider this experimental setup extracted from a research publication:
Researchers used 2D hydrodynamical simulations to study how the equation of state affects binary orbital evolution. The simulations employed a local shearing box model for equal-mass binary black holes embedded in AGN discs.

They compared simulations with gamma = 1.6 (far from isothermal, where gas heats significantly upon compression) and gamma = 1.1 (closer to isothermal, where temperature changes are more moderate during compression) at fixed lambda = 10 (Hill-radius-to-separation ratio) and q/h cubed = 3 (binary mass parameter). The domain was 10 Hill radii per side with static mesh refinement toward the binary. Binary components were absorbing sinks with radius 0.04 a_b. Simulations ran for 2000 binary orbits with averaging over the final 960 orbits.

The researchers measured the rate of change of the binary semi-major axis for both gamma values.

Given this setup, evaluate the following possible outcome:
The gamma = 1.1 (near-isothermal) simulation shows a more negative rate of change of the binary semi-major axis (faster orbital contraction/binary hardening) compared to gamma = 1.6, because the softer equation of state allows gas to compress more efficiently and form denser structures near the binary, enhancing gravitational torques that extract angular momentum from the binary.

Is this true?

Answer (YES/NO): NO